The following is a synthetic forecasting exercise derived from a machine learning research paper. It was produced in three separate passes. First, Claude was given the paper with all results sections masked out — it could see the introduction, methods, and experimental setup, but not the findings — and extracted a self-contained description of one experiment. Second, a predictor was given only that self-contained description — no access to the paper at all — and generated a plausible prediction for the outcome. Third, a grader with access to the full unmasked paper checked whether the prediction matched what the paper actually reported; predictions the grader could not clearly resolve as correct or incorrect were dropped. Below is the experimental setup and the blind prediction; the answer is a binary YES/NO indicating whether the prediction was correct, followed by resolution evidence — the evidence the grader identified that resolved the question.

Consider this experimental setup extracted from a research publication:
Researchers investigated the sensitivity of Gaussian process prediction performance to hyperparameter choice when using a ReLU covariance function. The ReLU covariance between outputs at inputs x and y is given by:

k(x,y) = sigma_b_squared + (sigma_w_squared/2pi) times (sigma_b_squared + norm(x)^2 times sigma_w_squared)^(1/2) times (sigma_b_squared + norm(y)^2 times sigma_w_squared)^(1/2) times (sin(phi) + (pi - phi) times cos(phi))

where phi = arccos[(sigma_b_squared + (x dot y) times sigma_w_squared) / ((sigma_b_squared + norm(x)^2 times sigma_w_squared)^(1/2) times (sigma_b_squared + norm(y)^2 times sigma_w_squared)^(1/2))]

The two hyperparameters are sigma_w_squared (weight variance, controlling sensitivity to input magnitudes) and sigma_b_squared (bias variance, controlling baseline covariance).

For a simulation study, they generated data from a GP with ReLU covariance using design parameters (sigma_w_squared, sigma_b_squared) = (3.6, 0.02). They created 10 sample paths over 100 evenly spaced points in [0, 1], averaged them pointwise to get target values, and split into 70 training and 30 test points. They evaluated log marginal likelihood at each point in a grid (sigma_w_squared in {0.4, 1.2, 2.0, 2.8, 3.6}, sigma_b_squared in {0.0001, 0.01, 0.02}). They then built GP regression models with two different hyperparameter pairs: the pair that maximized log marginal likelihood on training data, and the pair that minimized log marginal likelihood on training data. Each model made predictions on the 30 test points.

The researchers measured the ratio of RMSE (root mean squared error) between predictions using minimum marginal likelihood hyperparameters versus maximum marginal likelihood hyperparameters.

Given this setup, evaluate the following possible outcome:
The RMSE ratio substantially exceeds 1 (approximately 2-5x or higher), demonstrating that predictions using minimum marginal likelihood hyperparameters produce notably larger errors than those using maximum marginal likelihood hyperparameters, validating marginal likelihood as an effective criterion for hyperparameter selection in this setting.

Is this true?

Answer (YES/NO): YES